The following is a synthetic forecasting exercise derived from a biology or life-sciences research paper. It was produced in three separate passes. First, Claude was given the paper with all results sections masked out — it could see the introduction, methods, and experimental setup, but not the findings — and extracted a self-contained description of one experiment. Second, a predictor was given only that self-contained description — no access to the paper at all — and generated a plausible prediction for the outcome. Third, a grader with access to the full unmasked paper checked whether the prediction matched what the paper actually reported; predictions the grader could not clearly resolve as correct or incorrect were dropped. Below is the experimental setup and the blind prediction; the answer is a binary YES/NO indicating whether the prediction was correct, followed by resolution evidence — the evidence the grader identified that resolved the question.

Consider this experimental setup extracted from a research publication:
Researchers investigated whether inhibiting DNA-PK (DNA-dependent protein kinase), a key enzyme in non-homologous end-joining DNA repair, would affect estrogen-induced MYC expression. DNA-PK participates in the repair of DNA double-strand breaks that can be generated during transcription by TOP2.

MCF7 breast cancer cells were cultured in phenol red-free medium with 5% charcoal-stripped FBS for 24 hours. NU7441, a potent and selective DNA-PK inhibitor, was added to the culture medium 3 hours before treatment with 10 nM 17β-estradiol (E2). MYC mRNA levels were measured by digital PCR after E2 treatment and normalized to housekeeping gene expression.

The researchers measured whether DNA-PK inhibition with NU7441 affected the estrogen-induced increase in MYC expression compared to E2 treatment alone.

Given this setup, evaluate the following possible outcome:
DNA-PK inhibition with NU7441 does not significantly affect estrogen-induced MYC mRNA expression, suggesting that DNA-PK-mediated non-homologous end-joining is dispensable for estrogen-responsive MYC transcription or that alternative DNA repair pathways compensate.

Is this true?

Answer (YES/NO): NO